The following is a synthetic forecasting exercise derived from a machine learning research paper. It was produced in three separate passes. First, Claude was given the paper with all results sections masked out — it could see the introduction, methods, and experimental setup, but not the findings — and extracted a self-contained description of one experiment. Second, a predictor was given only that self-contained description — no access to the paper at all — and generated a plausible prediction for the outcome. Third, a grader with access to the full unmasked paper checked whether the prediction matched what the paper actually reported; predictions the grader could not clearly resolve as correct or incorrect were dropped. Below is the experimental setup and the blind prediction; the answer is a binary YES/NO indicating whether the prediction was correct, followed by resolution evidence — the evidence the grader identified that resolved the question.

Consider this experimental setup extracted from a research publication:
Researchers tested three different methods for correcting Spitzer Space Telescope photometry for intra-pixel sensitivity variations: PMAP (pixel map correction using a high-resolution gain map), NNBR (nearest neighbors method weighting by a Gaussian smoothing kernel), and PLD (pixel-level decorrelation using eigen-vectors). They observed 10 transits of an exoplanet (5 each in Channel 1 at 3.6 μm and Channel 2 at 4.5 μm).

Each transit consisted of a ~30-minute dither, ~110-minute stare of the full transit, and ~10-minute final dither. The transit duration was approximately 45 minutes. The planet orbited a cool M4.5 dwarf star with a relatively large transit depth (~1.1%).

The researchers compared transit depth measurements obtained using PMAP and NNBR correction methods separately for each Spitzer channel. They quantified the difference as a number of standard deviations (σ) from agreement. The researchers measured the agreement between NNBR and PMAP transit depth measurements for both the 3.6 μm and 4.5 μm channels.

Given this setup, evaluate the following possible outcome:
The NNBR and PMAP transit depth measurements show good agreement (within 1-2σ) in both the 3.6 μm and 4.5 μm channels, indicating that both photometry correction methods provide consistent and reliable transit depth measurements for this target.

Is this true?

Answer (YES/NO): YES